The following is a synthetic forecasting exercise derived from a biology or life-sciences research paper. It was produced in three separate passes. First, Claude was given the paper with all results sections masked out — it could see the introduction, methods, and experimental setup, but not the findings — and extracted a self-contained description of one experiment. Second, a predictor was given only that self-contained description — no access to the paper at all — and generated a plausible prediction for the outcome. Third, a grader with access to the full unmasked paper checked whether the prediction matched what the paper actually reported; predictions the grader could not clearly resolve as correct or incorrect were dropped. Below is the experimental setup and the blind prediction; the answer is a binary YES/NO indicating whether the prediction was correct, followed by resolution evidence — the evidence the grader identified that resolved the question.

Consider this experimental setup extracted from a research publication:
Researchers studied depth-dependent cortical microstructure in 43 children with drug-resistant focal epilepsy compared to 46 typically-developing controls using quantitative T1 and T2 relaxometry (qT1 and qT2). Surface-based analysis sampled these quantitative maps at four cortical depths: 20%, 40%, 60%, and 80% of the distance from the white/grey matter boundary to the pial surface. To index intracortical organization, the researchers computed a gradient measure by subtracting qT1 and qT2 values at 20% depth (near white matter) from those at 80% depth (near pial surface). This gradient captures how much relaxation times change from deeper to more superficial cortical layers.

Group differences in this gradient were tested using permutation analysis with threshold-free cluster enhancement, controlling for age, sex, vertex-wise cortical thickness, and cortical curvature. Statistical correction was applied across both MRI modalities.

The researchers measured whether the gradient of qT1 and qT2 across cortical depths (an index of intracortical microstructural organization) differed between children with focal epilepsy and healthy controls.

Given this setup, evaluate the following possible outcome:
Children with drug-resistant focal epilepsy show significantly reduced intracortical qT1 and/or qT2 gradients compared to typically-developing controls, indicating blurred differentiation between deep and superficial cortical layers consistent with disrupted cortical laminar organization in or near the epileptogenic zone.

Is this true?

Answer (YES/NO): NO